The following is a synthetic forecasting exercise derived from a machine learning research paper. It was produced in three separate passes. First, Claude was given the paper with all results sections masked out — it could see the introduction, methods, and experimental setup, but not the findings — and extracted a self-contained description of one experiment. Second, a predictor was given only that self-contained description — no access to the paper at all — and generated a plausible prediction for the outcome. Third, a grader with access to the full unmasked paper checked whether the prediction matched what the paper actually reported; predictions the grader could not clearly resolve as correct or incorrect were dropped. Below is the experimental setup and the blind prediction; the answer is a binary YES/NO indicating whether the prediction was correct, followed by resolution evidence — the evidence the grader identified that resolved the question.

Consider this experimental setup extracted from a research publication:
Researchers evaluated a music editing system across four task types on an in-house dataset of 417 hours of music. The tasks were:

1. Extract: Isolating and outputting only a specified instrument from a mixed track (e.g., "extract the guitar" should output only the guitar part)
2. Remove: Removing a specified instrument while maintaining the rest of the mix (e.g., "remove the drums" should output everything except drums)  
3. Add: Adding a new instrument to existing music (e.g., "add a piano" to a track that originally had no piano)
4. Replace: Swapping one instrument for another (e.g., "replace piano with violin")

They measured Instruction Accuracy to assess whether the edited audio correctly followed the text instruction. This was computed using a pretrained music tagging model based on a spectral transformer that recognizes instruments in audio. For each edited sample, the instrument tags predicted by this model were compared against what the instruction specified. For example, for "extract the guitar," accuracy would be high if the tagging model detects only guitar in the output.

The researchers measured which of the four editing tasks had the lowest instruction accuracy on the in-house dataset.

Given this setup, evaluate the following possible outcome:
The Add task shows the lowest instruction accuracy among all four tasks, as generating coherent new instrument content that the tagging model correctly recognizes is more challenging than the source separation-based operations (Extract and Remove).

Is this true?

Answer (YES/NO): NO